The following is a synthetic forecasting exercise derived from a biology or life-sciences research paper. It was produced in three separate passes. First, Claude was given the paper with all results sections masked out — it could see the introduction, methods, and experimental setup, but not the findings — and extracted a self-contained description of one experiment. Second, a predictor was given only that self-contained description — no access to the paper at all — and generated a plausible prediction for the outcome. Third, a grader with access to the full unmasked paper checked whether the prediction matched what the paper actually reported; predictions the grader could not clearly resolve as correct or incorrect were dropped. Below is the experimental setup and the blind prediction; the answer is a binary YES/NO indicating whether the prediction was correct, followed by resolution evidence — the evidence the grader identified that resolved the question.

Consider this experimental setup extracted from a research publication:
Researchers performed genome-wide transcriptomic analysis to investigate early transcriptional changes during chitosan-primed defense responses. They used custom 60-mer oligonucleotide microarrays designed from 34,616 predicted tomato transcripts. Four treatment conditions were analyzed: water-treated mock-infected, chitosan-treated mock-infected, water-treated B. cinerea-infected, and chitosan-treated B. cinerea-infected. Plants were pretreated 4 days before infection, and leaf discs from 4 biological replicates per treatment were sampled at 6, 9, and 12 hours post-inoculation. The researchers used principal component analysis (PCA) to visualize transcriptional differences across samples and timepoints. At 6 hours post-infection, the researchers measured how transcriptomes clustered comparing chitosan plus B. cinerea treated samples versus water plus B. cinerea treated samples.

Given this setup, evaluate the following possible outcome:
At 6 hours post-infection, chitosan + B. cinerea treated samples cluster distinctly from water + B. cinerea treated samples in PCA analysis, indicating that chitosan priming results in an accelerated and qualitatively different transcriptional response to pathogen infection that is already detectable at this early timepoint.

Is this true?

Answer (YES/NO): NO